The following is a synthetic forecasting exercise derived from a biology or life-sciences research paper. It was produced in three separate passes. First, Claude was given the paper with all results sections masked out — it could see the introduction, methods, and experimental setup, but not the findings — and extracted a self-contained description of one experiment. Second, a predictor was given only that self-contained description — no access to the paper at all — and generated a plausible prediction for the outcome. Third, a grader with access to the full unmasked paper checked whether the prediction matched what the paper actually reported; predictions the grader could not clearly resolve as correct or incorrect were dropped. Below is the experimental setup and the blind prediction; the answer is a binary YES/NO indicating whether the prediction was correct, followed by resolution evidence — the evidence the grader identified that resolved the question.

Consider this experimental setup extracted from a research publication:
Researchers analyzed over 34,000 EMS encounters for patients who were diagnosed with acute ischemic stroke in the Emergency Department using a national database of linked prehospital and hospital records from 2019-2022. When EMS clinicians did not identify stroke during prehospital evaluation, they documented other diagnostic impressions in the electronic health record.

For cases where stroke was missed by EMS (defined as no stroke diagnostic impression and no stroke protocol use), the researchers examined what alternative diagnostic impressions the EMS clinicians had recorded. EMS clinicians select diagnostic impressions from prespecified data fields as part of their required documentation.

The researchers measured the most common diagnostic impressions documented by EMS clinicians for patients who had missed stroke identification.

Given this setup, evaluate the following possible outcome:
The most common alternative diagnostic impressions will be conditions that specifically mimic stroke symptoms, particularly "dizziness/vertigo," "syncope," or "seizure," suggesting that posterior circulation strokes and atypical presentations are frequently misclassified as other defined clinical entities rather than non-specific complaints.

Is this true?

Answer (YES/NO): NO